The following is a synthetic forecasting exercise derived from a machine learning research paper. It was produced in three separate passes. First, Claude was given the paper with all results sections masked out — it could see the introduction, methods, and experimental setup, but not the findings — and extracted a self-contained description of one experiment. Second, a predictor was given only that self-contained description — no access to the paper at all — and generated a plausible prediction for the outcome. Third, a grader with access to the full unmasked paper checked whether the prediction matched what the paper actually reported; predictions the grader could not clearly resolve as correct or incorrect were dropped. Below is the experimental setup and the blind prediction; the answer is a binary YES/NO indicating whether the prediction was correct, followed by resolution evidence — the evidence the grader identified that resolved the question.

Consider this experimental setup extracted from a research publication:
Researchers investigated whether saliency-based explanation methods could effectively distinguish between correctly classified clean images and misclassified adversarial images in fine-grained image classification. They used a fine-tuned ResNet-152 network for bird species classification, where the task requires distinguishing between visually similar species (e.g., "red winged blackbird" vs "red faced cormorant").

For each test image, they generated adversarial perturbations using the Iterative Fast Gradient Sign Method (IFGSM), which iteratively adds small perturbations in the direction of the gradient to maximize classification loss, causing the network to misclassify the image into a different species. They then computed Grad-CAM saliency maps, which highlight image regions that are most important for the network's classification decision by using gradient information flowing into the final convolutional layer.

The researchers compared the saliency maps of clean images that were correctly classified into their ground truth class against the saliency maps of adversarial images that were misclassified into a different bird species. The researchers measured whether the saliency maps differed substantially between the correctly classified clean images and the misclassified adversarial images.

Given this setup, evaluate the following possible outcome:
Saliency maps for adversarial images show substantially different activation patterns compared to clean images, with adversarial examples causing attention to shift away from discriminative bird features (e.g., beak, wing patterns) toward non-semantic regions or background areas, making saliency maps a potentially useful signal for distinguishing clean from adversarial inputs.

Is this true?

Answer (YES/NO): NO